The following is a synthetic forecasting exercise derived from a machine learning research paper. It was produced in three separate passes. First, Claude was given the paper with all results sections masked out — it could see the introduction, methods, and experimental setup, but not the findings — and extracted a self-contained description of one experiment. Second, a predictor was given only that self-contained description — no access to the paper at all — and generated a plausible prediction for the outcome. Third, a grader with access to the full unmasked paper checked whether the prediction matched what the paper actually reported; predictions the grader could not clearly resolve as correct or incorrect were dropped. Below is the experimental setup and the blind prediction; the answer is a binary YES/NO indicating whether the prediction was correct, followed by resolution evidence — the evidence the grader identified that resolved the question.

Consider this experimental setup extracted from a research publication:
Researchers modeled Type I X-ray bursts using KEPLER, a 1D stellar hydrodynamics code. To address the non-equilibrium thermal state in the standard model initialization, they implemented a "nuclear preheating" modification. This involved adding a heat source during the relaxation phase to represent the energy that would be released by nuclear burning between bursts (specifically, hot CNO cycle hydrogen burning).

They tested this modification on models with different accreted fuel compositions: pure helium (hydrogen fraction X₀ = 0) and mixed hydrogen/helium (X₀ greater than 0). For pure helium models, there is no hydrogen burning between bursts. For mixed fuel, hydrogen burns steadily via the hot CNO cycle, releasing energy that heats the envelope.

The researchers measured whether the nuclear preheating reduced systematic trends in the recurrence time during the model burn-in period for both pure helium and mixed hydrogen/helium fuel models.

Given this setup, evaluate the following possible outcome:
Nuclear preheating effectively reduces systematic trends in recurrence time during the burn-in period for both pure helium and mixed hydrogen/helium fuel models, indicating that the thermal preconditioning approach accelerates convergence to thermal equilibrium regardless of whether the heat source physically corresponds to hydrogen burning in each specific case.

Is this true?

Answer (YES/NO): NO